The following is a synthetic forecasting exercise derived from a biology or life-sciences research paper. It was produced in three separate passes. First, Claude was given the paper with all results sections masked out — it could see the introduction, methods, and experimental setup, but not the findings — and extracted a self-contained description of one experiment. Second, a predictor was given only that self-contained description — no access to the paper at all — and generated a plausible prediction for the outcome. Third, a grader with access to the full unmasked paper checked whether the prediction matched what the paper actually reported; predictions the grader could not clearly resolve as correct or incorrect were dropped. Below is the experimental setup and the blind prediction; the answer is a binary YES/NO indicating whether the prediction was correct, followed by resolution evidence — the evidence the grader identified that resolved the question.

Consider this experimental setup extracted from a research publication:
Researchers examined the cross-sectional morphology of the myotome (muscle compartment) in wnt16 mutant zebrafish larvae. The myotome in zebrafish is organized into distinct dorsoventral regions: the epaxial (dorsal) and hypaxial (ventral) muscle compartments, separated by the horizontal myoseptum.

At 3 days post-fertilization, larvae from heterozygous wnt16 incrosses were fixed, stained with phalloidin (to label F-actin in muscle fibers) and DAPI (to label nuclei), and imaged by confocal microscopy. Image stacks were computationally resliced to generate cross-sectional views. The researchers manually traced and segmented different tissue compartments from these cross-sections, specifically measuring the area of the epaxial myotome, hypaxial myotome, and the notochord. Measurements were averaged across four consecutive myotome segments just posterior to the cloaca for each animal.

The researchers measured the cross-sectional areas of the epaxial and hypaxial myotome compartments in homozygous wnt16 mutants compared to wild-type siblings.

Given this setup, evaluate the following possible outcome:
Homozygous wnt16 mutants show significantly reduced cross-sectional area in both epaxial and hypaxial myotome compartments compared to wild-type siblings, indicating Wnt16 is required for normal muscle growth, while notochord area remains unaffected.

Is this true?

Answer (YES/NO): NO